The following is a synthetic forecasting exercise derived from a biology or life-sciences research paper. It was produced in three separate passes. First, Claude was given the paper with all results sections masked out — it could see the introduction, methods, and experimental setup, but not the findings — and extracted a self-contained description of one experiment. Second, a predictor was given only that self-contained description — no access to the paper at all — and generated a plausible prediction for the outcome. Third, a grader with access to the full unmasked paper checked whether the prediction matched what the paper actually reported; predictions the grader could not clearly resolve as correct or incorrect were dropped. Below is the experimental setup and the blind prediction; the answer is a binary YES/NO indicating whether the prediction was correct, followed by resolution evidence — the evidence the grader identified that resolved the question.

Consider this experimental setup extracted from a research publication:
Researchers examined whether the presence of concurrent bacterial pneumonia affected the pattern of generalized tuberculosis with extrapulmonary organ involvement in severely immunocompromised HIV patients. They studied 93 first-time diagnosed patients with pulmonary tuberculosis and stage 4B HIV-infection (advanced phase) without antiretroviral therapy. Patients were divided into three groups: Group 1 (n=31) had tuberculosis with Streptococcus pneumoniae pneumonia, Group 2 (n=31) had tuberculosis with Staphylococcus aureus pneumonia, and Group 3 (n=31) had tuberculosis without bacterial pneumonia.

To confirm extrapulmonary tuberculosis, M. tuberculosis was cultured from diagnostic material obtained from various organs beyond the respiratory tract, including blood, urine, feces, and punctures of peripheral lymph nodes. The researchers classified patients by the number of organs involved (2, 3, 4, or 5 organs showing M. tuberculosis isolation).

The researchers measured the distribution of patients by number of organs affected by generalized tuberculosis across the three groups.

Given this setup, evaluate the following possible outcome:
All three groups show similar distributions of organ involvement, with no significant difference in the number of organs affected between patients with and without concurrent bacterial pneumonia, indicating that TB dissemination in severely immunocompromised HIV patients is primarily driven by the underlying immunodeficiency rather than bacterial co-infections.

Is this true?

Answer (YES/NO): YES